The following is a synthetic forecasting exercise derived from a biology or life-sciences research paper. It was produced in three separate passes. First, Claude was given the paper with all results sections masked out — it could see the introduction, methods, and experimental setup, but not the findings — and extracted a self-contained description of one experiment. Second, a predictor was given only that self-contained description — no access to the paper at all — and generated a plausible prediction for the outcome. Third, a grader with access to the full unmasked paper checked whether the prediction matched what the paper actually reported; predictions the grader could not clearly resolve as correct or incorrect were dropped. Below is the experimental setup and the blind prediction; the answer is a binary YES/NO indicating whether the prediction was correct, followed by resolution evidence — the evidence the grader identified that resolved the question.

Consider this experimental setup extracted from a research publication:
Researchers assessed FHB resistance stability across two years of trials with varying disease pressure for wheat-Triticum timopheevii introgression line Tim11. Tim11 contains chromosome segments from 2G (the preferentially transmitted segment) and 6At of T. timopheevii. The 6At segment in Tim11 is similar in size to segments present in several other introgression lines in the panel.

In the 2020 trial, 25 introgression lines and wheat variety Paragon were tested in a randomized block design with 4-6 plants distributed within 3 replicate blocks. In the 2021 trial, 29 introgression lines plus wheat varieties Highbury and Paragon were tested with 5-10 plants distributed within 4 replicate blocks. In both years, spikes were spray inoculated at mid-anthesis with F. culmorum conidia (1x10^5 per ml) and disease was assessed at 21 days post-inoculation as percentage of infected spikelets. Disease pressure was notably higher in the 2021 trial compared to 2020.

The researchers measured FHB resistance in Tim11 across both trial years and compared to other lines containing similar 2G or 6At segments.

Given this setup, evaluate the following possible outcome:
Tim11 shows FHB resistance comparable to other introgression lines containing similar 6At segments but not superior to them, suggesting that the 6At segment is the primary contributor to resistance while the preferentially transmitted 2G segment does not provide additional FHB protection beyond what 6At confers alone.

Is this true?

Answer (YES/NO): NO